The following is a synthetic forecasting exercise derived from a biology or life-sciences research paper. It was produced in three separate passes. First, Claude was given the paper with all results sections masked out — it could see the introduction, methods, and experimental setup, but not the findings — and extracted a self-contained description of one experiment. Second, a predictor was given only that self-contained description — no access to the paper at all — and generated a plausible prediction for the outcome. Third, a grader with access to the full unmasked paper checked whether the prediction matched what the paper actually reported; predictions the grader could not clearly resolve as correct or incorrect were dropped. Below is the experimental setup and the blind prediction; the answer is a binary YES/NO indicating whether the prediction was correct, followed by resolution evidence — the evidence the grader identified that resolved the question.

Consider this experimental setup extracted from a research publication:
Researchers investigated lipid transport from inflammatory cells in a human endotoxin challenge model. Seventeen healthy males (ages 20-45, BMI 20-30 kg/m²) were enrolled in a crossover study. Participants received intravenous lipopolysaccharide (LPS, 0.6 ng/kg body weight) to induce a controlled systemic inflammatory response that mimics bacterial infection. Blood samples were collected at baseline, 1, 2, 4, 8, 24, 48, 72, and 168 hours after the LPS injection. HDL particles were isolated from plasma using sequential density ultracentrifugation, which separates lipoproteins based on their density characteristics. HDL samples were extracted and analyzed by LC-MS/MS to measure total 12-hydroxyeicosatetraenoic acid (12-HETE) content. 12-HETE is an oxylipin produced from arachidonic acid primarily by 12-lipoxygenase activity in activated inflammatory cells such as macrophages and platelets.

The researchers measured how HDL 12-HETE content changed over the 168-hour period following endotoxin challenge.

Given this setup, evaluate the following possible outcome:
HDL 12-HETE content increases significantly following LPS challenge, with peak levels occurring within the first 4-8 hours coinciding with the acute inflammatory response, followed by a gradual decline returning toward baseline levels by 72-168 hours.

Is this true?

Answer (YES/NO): YES